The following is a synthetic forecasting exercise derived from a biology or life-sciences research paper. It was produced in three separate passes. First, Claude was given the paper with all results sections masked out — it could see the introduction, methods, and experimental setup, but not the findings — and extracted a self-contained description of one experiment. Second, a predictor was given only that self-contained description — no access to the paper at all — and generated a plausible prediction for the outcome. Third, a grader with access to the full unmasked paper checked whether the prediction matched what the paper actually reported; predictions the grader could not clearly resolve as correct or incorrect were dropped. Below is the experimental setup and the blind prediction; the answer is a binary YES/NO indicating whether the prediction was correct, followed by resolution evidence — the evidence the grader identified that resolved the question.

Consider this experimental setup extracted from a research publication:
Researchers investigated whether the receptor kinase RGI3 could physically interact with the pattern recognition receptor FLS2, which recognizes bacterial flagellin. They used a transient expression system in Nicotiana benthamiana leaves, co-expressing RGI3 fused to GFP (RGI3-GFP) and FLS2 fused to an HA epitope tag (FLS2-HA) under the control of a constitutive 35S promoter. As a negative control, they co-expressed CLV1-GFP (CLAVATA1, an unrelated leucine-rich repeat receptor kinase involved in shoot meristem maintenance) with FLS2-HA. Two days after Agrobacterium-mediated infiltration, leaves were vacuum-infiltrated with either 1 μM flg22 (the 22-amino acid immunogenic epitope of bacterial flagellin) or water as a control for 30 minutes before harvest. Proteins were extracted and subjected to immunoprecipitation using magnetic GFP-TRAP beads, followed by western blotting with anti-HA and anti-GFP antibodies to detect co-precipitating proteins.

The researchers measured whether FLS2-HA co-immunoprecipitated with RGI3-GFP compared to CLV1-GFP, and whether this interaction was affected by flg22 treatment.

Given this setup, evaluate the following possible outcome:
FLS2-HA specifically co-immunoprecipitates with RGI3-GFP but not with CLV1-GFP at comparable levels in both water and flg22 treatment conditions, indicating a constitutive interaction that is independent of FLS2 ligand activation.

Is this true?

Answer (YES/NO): NO